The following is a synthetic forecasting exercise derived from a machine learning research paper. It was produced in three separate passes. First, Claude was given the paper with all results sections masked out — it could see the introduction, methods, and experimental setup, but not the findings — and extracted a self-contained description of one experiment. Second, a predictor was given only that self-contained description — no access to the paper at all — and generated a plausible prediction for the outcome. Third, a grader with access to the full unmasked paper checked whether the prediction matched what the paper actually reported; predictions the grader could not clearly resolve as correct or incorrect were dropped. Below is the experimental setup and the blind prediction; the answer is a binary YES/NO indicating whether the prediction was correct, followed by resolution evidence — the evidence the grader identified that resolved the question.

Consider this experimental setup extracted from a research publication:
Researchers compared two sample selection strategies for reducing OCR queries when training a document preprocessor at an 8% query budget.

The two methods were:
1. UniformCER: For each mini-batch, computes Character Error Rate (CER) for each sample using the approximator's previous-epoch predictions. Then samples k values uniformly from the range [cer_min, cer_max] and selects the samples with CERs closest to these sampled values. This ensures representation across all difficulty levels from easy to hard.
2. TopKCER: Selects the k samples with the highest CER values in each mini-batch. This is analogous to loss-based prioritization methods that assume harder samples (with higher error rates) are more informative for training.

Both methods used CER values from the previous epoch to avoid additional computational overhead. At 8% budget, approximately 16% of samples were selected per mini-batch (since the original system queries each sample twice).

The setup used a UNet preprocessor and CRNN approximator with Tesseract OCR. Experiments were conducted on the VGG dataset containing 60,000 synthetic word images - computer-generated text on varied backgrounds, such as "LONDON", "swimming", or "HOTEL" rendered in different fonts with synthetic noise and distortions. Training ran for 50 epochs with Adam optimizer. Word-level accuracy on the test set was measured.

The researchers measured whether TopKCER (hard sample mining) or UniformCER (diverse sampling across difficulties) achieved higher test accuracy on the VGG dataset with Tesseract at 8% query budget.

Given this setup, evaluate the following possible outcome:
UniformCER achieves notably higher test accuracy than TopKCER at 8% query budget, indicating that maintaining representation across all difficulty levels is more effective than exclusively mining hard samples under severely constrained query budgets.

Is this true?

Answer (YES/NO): NO